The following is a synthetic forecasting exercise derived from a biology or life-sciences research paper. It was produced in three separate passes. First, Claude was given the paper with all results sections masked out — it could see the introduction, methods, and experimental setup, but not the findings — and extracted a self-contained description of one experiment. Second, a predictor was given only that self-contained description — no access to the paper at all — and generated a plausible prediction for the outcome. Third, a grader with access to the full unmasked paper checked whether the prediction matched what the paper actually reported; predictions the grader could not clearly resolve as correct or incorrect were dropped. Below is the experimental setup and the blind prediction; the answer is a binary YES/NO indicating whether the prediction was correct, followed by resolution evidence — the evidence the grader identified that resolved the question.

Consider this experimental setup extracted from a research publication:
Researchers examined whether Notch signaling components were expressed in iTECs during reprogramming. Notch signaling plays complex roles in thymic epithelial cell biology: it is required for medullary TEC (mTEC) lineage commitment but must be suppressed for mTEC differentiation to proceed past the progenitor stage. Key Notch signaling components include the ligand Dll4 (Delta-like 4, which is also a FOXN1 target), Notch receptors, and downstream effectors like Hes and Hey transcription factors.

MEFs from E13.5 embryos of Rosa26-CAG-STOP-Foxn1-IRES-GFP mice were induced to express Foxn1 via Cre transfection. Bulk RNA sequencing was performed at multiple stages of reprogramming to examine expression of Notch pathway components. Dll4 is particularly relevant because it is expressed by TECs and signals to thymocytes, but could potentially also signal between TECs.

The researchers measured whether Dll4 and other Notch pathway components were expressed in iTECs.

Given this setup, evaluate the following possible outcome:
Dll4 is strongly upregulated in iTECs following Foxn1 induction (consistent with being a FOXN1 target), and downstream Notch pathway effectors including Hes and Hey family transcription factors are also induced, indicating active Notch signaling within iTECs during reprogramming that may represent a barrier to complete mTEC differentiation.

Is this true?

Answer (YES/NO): YES